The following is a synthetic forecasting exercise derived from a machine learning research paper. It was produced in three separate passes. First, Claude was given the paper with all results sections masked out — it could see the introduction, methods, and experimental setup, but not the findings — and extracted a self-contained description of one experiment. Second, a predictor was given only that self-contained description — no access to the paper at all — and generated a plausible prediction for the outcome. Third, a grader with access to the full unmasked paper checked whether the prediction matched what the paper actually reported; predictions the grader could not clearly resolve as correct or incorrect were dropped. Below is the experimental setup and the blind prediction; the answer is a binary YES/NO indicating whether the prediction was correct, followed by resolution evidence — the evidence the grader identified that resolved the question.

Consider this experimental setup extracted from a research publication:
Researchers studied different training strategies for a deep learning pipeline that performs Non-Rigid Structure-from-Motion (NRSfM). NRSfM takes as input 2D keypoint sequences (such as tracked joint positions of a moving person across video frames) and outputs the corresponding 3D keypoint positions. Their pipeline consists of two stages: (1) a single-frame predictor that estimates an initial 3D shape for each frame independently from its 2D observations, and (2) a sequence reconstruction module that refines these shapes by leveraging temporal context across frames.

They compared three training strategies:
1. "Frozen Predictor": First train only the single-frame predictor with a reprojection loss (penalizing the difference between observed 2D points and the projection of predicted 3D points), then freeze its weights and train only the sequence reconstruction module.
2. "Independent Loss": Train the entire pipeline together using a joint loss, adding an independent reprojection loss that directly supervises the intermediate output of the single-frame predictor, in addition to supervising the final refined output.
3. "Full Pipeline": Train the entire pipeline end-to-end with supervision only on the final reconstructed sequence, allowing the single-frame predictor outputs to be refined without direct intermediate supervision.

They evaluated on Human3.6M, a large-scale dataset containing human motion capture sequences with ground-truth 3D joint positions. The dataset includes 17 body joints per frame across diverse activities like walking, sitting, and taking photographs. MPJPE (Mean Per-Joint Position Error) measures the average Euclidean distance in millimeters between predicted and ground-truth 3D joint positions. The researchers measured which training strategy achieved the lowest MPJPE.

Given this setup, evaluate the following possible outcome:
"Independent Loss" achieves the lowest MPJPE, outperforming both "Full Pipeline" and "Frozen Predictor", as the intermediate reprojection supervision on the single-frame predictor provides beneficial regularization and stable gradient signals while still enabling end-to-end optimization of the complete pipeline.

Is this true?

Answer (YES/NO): NO